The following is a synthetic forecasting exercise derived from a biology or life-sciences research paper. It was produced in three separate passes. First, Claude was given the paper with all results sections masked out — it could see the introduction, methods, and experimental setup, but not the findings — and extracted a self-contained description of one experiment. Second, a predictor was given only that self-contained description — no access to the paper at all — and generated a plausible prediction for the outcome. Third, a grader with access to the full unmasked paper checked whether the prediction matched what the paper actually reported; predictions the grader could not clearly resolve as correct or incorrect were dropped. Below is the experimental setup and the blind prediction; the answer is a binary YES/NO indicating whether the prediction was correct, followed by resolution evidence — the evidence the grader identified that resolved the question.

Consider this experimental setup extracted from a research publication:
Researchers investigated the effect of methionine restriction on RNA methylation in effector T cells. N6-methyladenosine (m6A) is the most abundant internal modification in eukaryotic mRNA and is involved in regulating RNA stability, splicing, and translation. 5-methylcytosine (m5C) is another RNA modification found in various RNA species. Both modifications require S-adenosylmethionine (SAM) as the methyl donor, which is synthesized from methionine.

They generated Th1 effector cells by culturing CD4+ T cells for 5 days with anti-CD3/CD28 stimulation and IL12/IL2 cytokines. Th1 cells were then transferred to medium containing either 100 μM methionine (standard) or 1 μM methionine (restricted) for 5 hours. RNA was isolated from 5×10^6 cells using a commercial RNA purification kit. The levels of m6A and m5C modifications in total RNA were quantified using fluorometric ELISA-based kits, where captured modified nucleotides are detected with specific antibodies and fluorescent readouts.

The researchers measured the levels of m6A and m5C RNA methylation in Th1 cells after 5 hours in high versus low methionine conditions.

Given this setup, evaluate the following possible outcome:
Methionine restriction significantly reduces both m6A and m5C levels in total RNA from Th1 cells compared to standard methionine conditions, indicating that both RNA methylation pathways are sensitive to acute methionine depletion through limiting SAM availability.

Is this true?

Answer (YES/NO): YES